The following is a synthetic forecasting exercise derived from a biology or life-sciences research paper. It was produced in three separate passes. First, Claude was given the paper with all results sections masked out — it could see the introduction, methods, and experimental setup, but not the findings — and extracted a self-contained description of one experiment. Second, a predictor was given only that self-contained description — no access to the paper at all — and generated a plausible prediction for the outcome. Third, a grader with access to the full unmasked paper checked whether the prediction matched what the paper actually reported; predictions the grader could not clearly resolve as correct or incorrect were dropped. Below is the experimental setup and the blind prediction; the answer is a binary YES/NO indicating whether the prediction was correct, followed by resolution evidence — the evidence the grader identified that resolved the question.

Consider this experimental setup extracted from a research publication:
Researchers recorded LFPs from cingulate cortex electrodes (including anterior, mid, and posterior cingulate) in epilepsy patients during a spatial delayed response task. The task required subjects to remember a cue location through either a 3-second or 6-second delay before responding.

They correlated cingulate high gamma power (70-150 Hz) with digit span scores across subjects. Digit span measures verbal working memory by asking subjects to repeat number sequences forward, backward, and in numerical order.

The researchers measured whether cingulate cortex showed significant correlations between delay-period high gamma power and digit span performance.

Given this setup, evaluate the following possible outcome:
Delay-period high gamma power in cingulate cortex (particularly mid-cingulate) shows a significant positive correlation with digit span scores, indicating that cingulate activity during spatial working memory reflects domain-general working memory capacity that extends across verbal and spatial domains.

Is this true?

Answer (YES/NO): NO